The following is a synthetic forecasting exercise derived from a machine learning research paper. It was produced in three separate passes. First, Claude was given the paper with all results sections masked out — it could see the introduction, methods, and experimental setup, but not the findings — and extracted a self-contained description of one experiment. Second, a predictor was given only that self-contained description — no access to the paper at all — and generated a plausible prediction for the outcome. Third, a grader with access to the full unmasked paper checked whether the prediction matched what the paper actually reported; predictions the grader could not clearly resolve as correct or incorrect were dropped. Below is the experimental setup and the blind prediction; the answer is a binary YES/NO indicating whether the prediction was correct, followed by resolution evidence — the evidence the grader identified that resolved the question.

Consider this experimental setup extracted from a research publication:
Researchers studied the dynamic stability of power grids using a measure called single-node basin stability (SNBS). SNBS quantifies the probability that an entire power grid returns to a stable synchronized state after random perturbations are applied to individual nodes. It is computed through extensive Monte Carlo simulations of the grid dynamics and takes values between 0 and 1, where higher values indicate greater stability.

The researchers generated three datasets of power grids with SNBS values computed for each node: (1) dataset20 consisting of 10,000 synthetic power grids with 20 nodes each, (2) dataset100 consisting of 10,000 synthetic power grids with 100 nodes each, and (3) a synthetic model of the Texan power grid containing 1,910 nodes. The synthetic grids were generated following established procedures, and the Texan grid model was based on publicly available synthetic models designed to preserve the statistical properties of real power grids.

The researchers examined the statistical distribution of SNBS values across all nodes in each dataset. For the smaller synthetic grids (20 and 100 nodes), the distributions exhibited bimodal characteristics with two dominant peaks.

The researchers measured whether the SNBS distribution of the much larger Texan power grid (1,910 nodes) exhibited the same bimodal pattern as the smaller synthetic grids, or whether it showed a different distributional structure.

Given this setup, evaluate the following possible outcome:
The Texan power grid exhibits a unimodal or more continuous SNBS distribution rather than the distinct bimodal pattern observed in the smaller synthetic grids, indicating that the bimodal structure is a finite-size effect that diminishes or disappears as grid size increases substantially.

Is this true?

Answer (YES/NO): NO